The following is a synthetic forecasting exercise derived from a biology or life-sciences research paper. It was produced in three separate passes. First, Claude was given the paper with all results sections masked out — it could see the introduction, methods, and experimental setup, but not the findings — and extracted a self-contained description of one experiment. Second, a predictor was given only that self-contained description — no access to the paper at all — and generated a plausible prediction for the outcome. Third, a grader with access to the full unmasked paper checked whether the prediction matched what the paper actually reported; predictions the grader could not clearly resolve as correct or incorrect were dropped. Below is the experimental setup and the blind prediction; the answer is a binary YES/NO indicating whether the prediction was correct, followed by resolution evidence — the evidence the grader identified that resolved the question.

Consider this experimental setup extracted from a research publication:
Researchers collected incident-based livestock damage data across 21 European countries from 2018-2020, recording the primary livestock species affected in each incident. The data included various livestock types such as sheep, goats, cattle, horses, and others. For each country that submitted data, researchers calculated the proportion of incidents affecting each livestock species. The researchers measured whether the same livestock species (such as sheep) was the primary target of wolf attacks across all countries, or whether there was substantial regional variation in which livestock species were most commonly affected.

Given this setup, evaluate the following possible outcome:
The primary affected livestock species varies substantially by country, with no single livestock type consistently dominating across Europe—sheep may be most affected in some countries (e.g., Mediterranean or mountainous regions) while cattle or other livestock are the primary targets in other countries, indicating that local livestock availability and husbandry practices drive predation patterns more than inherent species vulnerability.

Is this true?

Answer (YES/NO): NO